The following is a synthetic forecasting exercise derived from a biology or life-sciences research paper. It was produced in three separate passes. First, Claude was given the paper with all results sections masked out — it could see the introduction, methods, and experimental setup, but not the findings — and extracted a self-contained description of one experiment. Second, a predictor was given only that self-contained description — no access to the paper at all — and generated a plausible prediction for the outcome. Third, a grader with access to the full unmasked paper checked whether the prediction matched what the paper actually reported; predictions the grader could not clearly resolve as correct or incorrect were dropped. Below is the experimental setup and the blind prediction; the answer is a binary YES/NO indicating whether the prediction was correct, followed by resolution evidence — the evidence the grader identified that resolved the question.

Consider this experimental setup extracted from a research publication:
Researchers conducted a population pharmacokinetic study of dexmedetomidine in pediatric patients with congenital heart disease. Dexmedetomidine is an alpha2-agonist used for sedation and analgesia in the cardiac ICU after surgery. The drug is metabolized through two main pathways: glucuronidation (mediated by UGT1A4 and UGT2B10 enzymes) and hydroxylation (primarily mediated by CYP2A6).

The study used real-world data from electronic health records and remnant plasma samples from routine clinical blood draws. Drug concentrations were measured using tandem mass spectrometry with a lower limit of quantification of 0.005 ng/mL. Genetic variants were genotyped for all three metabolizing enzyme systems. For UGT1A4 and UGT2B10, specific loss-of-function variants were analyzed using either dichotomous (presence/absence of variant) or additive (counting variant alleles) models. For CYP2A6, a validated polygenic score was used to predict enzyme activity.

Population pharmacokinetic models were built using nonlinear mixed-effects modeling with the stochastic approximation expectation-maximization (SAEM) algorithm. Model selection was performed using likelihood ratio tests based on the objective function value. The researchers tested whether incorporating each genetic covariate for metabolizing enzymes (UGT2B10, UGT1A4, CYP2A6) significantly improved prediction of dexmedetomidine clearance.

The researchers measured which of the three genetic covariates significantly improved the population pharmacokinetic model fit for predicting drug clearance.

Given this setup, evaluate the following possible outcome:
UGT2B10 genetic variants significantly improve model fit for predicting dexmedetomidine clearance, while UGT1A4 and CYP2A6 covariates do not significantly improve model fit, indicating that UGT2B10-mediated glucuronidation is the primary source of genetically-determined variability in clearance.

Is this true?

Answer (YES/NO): NO